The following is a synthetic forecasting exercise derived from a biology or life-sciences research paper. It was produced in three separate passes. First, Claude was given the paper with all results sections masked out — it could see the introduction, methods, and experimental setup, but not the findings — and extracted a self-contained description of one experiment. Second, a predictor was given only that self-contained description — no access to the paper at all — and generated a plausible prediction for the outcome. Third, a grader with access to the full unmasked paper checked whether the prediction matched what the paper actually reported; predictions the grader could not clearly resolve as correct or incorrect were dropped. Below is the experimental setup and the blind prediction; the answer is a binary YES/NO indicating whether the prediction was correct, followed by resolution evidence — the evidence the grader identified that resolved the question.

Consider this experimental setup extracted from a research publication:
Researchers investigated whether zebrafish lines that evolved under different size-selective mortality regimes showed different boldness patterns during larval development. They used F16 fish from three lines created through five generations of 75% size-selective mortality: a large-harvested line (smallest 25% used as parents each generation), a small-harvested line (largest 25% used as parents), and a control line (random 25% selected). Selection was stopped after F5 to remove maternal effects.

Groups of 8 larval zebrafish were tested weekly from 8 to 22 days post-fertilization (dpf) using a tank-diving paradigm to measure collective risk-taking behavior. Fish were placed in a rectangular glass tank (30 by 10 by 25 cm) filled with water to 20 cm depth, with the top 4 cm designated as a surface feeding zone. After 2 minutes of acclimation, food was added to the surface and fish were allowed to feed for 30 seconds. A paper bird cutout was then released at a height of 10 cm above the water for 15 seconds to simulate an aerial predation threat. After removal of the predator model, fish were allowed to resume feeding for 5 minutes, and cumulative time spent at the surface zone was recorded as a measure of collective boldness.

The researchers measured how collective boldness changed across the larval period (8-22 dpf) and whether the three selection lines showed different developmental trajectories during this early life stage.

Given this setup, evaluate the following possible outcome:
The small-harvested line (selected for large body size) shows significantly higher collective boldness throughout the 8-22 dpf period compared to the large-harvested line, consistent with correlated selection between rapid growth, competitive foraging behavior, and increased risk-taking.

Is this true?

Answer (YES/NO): NO